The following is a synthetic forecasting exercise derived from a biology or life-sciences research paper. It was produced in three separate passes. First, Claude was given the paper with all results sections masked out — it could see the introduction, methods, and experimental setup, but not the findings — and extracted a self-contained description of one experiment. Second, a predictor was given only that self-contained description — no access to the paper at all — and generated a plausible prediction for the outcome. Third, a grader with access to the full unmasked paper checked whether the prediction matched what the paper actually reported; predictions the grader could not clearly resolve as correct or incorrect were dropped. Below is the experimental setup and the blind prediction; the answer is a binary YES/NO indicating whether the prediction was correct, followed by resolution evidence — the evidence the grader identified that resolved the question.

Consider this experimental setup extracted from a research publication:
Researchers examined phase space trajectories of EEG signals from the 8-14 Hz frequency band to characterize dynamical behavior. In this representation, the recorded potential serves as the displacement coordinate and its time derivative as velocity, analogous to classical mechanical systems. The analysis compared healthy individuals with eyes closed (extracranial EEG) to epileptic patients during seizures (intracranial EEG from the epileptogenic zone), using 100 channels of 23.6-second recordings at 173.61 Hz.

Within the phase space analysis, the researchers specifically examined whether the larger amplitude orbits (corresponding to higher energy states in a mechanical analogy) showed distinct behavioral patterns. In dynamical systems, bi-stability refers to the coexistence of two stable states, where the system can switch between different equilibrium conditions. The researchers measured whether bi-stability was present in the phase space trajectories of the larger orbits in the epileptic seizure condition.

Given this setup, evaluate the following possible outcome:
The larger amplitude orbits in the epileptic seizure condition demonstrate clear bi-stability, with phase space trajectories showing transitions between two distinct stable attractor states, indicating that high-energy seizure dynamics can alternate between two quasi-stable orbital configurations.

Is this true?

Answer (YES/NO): YES